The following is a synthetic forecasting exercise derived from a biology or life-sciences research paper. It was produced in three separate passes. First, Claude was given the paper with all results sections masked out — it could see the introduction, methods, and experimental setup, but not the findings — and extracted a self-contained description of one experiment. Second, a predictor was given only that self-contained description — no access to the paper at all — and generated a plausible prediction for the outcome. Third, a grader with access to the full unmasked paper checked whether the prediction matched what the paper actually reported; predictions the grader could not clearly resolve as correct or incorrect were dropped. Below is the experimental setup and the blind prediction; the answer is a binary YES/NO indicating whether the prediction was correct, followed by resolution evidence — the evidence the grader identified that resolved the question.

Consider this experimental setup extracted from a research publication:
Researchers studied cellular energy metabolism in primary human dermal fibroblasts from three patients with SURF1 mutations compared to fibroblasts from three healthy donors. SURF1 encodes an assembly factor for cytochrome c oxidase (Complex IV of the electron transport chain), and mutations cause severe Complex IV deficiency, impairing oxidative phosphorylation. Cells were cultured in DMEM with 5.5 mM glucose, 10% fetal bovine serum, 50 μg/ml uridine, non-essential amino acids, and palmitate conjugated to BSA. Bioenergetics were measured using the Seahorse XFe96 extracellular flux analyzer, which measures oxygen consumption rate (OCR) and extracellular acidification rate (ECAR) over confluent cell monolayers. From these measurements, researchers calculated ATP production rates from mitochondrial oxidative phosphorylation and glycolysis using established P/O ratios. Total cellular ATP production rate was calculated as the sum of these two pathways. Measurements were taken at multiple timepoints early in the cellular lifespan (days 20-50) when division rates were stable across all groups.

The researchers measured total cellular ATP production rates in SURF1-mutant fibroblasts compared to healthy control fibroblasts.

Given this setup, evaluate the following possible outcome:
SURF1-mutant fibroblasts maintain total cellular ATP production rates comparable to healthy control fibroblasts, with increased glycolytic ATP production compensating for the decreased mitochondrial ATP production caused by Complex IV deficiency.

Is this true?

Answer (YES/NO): NO